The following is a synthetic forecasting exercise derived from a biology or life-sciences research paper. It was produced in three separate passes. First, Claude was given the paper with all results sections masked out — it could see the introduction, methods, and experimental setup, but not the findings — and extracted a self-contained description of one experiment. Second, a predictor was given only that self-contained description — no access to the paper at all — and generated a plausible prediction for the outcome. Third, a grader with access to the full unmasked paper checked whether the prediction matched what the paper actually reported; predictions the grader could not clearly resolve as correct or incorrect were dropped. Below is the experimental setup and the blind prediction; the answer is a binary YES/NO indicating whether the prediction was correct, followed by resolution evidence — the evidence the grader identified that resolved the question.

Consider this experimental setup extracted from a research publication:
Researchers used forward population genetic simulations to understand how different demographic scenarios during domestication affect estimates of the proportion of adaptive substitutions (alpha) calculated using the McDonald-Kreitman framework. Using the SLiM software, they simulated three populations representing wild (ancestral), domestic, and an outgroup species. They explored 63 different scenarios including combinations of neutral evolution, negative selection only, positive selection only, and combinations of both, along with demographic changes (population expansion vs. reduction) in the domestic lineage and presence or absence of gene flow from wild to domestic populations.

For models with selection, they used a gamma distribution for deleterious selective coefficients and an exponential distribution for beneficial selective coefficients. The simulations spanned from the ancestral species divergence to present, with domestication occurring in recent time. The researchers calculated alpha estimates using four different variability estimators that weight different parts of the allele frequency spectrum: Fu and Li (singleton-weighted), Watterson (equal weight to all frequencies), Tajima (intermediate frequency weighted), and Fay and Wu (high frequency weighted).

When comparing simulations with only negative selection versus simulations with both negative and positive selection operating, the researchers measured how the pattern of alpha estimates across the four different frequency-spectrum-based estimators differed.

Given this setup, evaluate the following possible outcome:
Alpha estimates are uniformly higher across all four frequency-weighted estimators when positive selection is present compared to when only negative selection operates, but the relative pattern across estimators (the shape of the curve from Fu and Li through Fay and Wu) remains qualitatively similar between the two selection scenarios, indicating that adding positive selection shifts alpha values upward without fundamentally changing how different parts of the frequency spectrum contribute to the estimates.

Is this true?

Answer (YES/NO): NO